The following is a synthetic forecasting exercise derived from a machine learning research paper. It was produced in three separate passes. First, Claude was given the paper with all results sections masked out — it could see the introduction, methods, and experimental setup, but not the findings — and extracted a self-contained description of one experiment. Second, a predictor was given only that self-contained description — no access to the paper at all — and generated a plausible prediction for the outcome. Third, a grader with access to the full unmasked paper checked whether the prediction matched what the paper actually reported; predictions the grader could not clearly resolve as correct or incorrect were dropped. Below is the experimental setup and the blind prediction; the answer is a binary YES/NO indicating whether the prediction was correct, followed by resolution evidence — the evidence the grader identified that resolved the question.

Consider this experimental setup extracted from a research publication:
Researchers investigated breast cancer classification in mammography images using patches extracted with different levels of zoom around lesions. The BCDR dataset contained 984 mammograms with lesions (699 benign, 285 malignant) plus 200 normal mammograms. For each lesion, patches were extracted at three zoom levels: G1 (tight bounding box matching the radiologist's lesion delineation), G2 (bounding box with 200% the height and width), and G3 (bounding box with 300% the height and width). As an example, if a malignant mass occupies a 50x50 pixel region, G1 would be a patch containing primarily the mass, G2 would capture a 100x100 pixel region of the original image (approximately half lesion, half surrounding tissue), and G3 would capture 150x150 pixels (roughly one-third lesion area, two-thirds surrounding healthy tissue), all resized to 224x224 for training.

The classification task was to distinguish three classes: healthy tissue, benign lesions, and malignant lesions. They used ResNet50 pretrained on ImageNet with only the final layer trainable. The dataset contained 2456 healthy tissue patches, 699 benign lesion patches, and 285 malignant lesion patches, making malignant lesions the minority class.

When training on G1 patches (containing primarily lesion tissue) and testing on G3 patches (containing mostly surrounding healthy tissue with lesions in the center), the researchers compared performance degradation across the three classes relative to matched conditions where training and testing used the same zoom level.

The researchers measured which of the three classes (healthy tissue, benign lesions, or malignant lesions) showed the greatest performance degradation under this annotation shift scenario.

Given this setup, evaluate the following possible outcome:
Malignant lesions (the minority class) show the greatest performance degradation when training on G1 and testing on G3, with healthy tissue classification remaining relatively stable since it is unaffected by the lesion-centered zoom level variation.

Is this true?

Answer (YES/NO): YES